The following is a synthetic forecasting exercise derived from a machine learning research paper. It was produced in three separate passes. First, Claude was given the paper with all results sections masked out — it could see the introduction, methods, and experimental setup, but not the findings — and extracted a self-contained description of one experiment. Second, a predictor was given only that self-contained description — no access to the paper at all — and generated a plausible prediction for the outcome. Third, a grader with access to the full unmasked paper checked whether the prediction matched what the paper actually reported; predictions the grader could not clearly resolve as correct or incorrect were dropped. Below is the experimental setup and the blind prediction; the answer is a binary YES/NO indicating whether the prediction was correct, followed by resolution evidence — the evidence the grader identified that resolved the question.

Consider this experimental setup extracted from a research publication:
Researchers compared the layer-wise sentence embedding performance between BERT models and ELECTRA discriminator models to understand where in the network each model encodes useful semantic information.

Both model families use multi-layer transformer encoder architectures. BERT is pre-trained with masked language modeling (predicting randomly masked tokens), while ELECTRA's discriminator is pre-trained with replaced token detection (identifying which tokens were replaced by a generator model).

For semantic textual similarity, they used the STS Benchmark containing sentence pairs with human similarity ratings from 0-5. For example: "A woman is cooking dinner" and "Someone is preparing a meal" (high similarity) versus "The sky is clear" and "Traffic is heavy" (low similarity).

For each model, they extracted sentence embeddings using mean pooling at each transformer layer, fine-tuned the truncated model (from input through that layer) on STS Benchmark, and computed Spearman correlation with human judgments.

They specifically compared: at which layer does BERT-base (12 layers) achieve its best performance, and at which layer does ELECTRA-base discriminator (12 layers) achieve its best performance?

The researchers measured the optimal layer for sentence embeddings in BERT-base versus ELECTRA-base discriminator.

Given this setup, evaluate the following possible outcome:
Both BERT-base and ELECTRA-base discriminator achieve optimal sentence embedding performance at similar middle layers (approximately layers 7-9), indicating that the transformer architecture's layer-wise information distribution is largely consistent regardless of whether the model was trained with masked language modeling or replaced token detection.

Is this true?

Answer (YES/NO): NO